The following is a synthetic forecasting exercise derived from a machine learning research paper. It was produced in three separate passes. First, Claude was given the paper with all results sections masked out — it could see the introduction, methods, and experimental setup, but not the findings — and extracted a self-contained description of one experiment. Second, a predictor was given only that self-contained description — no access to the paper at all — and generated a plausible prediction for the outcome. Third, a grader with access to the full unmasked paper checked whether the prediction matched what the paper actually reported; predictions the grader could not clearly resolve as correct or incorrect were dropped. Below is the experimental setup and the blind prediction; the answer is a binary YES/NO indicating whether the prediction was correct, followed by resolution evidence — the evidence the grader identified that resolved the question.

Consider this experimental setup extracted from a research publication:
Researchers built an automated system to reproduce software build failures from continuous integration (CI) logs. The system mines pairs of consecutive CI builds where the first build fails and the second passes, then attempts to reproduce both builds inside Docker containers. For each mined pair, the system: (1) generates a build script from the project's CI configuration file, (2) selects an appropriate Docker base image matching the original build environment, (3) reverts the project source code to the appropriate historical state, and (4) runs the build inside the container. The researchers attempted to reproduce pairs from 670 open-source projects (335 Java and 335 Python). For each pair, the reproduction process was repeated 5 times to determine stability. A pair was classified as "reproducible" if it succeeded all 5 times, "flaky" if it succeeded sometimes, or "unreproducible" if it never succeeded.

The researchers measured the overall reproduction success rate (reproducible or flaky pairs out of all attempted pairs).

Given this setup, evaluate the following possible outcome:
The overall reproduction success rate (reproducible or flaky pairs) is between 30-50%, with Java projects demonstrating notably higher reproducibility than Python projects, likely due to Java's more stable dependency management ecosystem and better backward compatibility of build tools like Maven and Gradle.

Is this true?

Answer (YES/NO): NO